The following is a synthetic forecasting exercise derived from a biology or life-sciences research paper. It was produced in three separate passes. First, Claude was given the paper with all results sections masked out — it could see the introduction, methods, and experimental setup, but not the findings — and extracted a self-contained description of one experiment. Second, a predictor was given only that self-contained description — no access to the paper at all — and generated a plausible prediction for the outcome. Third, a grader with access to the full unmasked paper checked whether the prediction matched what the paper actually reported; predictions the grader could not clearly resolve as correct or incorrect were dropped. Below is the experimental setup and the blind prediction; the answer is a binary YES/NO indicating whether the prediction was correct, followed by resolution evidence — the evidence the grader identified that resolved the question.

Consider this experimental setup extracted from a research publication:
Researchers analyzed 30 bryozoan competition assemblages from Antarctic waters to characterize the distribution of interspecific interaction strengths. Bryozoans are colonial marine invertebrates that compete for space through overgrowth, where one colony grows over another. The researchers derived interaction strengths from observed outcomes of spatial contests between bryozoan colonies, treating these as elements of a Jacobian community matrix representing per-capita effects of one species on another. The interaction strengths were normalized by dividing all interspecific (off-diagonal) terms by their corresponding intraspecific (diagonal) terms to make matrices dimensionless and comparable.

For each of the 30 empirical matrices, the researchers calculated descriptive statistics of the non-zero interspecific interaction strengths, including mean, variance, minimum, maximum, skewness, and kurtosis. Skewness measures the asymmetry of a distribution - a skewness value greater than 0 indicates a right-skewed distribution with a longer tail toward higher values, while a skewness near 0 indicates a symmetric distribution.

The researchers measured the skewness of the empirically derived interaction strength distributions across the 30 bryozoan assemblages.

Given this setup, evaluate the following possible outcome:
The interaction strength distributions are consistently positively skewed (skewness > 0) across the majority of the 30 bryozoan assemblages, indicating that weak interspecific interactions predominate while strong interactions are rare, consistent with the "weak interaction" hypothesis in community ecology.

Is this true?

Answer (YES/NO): NO